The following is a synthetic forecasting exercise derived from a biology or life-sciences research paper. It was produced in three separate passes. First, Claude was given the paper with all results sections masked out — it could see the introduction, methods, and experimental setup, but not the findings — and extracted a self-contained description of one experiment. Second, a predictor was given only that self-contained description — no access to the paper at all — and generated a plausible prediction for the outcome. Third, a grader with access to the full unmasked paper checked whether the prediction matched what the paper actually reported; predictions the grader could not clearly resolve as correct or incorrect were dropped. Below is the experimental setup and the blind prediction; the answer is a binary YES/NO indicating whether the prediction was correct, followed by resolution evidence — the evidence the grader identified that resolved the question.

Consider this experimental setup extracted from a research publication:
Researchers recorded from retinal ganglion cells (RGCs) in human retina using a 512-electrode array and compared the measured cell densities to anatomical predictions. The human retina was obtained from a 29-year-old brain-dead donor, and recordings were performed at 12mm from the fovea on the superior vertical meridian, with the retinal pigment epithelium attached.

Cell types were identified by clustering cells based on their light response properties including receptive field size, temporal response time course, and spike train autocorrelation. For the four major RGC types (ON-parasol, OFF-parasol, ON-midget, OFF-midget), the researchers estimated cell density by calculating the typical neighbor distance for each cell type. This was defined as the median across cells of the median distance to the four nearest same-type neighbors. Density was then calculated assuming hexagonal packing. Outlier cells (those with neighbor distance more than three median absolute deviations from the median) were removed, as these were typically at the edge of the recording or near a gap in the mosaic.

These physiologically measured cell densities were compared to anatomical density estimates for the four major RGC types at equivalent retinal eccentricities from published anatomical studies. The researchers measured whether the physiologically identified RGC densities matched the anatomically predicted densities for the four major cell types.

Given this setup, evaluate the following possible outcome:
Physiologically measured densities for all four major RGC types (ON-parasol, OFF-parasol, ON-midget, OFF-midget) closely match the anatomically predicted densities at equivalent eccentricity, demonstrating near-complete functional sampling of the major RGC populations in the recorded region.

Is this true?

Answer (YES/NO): NO